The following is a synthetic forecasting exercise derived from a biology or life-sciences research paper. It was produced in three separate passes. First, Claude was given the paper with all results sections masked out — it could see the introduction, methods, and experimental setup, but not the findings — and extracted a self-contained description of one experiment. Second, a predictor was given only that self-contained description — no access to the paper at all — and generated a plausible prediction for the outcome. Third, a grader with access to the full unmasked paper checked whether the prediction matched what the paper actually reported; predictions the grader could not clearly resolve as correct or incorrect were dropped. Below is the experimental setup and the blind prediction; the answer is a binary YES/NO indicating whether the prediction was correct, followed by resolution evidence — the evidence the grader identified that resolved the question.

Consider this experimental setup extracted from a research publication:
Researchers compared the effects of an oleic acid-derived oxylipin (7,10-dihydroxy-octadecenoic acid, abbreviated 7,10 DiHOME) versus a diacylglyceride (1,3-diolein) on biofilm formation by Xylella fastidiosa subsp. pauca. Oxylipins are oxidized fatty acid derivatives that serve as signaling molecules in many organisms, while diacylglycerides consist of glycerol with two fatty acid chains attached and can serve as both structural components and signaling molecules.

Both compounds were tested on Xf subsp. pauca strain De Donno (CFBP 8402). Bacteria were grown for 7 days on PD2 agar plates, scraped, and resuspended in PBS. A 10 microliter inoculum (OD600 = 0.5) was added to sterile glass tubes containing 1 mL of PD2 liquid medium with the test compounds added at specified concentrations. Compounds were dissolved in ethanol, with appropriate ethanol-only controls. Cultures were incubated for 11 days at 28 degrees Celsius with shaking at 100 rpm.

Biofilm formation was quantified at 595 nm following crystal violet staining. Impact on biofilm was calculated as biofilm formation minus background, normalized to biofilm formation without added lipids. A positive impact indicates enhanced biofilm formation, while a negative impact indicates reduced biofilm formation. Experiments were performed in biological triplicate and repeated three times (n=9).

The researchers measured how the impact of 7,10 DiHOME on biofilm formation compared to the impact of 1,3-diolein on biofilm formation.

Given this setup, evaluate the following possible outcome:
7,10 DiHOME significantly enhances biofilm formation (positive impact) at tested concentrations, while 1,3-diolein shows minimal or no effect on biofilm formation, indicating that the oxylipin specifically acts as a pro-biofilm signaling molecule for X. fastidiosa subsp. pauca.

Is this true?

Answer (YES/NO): NO